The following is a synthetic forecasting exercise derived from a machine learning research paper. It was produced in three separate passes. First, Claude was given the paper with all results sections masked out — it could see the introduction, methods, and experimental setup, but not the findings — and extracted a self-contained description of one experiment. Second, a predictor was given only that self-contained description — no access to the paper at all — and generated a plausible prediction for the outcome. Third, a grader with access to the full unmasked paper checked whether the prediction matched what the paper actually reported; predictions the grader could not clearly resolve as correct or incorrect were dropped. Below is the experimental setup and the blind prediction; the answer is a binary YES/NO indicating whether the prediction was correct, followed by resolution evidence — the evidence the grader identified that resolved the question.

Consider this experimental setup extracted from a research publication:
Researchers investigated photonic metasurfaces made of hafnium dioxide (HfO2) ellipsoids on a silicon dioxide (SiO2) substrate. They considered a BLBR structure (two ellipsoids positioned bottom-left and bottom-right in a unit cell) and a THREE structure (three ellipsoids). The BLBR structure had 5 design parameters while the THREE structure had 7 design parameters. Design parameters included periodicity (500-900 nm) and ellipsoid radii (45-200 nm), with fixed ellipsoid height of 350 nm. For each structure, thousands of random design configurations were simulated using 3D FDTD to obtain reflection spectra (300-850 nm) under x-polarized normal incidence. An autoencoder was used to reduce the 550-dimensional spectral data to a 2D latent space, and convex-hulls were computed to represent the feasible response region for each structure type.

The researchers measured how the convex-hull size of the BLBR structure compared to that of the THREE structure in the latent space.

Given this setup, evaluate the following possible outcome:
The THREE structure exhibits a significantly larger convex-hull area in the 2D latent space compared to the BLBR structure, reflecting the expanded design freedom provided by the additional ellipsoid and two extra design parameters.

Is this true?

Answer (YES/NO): NO